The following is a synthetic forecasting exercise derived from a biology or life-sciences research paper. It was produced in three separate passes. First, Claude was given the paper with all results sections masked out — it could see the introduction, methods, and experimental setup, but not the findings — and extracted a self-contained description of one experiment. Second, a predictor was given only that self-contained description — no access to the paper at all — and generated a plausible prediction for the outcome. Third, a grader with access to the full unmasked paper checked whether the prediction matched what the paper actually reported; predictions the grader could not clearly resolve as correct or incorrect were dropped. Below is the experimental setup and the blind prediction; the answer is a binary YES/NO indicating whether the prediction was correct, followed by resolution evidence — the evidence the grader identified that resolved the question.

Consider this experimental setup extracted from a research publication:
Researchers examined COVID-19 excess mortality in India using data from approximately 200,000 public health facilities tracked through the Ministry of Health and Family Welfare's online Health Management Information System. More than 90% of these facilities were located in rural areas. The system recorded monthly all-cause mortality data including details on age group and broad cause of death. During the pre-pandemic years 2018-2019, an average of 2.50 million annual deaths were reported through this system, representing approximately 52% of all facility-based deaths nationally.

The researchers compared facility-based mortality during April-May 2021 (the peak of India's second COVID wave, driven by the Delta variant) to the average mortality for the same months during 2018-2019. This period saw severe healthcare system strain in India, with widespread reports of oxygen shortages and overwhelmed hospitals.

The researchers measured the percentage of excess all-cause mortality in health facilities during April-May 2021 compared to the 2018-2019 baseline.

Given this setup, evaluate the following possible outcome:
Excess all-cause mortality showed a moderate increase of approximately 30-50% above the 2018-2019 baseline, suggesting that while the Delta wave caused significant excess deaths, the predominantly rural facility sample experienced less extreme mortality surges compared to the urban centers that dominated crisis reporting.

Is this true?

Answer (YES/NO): NO